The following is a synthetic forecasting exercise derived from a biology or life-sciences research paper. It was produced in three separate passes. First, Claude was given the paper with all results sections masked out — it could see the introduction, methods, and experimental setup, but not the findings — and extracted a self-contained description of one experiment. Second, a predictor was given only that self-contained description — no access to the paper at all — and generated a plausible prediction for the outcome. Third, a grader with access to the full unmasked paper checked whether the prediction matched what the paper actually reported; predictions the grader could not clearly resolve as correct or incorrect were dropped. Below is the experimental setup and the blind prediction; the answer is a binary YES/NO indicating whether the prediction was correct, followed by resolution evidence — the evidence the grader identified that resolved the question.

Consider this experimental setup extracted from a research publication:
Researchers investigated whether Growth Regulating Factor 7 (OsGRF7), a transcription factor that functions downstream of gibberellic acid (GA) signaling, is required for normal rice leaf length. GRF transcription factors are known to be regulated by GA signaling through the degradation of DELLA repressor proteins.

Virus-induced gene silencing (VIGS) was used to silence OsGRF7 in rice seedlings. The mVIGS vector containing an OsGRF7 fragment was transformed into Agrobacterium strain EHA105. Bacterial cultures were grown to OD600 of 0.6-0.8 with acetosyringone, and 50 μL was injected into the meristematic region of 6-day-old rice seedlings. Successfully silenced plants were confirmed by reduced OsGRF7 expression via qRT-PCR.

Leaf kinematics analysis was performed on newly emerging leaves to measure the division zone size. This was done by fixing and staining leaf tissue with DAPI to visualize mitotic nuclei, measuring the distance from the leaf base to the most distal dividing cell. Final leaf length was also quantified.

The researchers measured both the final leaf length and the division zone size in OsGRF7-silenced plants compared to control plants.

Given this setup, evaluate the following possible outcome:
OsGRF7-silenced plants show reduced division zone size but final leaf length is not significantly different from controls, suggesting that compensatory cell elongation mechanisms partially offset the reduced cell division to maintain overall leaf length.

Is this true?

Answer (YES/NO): NO